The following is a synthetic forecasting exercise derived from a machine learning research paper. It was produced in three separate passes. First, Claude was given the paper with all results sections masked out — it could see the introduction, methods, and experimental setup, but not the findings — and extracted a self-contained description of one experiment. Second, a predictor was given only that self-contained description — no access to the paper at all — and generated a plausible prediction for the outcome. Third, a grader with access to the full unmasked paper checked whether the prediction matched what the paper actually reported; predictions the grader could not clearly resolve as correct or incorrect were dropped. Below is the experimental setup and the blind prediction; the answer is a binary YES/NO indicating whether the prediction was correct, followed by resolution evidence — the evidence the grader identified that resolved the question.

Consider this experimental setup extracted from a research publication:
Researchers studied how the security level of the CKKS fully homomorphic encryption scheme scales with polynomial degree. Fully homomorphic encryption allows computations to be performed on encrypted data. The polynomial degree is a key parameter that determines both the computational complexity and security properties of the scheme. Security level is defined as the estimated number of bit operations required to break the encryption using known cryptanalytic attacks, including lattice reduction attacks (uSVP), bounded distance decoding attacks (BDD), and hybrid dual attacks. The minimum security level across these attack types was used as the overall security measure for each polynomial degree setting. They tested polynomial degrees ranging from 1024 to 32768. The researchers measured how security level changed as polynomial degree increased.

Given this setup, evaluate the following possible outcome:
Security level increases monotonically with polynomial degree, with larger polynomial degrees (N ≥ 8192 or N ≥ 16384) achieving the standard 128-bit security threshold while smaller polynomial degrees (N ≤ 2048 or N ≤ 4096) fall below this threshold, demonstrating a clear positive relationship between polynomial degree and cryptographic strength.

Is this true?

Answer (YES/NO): YES